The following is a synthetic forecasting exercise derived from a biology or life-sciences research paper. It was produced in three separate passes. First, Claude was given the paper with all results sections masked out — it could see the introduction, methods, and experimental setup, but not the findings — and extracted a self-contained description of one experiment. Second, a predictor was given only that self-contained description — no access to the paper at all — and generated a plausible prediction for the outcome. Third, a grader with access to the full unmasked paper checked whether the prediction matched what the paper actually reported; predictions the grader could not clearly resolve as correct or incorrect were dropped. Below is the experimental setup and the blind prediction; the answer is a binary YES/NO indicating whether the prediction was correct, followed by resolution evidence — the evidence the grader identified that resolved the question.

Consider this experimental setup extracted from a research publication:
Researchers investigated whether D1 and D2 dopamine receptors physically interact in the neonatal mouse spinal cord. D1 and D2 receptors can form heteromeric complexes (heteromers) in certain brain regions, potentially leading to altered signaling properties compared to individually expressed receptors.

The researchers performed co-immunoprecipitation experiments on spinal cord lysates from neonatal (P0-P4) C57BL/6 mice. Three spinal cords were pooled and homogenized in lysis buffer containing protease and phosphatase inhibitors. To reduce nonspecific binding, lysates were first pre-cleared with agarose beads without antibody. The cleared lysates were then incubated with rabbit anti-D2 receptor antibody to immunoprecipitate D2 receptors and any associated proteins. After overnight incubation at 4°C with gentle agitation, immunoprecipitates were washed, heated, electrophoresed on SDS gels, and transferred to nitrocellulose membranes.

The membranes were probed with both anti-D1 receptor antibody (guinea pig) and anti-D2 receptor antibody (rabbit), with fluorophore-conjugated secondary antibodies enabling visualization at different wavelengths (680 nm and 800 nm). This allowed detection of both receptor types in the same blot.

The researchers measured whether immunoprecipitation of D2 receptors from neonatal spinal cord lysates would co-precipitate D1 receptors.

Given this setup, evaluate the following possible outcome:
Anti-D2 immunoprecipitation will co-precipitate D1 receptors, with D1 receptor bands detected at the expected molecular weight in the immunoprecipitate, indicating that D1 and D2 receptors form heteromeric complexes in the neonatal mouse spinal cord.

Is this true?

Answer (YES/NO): YES